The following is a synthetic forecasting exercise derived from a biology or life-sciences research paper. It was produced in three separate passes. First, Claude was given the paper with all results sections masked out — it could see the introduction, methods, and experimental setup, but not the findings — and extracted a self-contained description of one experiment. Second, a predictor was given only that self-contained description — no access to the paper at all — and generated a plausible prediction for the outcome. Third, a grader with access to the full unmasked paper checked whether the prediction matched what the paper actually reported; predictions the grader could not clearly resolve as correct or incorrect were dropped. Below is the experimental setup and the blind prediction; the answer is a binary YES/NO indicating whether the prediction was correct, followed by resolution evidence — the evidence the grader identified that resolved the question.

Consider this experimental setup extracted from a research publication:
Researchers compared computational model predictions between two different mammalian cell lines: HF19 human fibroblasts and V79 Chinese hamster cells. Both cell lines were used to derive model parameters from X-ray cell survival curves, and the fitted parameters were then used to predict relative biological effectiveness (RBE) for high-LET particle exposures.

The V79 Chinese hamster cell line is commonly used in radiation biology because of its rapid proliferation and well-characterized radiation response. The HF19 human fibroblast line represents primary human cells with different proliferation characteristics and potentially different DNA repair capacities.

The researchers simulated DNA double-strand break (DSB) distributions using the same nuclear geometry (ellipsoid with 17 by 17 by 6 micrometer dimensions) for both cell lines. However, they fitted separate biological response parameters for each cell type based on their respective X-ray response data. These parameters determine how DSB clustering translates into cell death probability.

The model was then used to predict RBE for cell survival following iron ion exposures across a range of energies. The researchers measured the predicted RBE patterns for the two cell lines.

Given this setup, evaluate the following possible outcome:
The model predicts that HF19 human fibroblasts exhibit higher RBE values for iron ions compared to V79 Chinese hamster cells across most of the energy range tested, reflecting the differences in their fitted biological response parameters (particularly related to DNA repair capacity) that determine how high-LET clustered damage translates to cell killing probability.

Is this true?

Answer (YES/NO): NO